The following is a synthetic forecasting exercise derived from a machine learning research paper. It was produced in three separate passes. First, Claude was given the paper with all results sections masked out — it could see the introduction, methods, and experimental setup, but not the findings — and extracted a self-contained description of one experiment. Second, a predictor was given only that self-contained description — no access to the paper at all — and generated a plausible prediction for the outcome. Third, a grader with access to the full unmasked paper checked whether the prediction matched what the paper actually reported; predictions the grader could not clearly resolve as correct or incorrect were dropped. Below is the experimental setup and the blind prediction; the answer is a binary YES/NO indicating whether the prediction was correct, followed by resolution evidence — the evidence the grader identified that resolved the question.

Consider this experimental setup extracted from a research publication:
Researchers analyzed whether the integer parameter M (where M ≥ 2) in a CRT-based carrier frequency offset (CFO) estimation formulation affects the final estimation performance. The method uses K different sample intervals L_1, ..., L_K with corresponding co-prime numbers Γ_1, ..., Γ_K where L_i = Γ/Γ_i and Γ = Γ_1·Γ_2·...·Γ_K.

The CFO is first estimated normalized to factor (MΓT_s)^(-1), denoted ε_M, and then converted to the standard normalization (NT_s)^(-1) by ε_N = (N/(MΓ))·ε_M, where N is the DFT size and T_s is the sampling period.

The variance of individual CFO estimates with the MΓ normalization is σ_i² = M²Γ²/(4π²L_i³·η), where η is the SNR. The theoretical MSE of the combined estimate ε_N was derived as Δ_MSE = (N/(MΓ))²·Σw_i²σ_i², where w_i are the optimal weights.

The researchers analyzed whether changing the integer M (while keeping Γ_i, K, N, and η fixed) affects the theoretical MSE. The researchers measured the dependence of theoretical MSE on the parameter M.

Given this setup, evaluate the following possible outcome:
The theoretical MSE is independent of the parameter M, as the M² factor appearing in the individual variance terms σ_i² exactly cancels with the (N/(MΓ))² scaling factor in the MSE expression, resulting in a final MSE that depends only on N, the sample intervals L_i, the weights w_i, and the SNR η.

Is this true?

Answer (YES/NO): YES